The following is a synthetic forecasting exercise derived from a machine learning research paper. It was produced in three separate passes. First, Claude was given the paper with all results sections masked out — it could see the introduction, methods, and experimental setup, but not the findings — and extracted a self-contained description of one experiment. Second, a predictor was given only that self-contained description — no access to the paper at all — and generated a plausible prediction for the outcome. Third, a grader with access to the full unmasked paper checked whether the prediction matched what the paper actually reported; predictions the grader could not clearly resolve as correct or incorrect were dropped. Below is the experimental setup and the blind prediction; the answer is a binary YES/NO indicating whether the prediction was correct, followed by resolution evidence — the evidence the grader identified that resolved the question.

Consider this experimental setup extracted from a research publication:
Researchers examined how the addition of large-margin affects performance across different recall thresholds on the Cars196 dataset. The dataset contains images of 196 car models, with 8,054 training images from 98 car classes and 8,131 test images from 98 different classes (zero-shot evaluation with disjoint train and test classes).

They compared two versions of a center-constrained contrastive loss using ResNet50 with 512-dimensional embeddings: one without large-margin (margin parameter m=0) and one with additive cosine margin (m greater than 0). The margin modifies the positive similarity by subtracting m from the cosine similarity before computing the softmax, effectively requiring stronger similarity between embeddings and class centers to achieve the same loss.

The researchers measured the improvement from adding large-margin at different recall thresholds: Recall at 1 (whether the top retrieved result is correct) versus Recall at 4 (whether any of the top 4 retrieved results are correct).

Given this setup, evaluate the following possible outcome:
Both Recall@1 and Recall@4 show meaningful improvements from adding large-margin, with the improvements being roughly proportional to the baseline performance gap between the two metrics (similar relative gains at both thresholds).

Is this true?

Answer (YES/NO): NO